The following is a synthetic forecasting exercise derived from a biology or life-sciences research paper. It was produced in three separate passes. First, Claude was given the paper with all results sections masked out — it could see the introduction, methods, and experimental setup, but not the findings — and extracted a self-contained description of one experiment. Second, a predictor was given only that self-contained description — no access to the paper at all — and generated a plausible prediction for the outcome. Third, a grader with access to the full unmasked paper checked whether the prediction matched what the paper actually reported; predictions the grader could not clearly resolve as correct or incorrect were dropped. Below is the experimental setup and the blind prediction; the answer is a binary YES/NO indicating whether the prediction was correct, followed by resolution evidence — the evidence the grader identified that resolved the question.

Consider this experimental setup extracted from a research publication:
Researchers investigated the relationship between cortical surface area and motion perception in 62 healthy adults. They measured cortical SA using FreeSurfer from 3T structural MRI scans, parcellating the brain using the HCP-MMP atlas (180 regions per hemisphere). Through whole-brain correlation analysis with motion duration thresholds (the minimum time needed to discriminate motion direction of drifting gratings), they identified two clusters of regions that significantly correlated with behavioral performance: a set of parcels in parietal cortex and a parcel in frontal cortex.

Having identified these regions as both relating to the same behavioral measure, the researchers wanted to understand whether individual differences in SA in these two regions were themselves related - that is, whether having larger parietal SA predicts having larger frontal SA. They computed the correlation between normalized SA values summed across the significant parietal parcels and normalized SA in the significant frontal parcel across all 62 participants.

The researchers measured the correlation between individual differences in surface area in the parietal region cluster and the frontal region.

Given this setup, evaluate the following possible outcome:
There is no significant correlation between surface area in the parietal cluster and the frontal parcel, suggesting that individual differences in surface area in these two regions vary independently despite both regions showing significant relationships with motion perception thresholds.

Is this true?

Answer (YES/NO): YES